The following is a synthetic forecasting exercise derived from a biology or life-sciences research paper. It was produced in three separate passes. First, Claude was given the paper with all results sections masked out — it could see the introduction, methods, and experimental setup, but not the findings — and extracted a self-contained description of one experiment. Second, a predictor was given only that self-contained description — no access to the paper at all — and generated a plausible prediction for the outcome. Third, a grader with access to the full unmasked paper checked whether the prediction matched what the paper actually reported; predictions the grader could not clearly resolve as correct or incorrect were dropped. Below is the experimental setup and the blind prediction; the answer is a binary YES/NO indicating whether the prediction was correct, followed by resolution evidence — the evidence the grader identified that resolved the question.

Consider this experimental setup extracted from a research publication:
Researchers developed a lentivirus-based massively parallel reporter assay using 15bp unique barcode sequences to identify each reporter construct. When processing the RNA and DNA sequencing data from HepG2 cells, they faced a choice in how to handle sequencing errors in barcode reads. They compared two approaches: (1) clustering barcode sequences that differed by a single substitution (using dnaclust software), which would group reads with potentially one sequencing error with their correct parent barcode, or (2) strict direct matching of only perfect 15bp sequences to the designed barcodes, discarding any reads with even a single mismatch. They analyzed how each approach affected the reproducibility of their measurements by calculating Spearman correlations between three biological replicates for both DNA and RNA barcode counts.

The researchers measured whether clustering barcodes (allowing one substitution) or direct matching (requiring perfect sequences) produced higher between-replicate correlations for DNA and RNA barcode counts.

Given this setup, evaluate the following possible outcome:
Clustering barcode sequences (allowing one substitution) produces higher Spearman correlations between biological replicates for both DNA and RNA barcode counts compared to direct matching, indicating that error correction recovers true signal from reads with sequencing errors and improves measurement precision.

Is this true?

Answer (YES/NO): NO